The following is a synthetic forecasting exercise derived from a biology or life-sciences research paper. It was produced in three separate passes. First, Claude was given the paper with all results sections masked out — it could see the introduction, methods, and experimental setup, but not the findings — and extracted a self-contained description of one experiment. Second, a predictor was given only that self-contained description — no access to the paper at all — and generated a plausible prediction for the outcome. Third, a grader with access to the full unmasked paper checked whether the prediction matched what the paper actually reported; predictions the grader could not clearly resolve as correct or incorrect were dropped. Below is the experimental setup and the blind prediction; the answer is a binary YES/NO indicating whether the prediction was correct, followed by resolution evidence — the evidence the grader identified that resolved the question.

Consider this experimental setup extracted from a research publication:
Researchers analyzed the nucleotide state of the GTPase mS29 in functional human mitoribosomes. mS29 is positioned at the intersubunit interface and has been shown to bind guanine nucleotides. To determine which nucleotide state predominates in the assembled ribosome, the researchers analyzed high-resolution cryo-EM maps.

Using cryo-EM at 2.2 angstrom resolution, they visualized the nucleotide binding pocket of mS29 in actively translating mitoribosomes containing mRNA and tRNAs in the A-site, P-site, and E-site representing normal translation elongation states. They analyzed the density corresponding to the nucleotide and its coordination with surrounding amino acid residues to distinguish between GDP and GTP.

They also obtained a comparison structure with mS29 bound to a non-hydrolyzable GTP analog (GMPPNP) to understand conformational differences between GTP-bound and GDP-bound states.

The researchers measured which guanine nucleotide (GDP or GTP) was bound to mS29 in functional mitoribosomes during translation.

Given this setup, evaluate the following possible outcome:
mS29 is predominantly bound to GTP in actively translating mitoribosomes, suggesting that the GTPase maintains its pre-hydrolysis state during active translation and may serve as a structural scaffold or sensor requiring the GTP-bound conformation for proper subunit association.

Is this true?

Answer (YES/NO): NO